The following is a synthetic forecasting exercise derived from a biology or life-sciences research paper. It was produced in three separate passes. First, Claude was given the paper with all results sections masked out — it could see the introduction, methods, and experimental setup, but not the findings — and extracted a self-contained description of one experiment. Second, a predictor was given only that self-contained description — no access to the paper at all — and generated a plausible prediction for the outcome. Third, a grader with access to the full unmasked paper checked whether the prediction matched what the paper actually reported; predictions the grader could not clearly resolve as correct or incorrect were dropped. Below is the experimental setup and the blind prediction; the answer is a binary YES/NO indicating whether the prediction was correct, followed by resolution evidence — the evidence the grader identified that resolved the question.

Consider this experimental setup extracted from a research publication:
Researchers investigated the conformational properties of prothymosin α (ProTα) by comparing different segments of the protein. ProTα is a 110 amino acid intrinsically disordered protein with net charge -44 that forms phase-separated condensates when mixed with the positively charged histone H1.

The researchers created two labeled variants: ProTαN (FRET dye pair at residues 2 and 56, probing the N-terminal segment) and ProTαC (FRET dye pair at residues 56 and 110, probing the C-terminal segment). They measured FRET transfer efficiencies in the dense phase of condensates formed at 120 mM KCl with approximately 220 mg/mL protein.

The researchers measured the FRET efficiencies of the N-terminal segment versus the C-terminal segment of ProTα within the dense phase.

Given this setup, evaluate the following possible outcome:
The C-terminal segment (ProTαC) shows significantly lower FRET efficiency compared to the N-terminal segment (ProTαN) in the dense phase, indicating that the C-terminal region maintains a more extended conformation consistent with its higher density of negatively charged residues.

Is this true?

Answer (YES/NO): NO